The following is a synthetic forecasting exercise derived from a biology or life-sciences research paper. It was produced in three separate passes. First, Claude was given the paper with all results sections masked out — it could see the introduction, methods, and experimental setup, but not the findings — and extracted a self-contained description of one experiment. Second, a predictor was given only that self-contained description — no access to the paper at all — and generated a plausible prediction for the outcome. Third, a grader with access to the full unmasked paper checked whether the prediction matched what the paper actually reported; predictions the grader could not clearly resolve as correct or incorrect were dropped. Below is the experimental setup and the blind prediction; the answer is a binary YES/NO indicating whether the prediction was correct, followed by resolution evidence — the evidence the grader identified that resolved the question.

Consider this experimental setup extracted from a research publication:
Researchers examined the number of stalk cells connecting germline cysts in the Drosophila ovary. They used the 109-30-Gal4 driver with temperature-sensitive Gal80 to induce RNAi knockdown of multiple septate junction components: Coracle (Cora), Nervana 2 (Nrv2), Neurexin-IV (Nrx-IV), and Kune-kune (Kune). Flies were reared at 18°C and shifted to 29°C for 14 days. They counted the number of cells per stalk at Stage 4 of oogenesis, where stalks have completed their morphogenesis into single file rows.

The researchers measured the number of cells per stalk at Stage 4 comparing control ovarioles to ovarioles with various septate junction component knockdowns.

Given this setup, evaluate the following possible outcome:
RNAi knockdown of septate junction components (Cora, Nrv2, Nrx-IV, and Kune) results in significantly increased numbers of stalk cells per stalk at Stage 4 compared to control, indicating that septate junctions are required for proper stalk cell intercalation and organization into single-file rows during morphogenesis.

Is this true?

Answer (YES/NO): YES